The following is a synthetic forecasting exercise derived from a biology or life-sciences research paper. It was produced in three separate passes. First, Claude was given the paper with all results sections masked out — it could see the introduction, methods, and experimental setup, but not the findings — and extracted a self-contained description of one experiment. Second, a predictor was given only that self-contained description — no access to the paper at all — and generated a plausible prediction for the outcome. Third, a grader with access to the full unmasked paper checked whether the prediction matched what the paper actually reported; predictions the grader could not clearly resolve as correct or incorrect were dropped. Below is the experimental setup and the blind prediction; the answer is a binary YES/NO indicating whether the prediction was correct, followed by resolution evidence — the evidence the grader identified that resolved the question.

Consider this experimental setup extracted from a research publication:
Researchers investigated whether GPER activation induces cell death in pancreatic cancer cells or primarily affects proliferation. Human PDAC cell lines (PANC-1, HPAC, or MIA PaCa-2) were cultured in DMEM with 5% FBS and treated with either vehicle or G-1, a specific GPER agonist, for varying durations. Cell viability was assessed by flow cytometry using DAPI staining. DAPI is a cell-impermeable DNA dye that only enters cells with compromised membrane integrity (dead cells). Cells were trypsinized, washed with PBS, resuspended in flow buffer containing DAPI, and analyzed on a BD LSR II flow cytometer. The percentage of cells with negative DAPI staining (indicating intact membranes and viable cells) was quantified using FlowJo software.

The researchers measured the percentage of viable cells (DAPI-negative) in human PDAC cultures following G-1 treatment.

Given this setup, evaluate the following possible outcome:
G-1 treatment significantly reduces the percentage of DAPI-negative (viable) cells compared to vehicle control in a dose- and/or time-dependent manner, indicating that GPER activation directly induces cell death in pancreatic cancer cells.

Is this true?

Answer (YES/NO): NO